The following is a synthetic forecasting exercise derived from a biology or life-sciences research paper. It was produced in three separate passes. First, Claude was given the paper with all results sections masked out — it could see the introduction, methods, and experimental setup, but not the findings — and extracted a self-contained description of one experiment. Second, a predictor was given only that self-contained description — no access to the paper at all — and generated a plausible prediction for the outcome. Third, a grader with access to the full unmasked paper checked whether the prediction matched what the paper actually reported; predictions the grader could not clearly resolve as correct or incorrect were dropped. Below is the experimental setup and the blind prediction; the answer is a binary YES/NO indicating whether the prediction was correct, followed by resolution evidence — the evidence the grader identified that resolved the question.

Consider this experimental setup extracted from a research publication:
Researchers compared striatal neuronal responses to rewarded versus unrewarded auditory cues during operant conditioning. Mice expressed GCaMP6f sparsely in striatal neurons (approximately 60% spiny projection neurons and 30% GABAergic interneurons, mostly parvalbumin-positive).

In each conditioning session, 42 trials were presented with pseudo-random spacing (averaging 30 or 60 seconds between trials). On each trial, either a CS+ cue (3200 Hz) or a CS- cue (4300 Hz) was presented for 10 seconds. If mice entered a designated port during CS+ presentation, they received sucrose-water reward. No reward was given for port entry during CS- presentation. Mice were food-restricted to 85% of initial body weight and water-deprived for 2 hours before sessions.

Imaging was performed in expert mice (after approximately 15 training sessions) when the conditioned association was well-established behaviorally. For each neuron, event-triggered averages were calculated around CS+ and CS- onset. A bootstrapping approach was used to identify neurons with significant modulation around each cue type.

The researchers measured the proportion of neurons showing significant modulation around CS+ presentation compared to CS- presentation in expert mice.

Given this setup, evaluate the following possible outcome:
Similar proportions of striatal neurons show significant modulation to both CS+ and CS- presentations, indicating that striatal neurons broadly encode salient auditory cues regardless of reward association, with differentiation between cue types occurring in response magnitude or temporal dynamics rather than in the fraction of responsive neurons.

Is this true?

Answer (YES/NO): NO